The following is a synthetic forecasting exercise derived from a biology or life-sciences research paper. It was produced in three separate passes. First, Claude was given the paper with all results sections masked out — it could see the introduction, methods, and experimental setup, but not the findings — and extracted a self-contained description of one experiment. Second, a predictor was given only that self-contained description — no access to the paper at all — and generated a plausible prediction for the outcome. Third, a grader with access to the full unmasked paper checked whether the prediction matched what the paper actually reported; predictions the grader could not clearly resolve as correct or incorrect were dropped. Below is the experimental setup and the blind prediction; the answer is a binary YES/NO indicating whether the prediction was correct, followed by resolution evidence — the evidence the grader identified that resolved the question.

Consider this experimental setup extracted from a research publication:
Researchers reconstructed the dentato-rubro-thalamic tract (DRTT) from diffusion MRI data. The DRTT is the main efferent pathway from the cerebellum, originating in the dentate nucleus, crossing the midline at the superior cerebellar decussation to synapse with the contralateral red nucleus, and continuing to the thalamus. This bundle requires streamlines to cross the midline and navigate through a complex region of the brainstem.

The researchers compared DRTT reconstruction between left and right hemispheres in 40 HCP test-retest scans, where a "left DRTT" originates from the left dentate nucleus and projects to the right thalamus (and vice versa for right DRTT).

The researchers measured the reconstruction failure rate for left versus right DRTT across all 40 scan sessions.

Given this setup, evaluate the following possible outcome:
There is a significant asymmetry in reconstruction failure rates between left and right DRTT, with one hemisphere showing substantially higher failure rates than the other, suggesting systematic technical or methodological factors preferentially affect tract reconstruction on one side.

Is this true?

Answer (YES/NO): YES